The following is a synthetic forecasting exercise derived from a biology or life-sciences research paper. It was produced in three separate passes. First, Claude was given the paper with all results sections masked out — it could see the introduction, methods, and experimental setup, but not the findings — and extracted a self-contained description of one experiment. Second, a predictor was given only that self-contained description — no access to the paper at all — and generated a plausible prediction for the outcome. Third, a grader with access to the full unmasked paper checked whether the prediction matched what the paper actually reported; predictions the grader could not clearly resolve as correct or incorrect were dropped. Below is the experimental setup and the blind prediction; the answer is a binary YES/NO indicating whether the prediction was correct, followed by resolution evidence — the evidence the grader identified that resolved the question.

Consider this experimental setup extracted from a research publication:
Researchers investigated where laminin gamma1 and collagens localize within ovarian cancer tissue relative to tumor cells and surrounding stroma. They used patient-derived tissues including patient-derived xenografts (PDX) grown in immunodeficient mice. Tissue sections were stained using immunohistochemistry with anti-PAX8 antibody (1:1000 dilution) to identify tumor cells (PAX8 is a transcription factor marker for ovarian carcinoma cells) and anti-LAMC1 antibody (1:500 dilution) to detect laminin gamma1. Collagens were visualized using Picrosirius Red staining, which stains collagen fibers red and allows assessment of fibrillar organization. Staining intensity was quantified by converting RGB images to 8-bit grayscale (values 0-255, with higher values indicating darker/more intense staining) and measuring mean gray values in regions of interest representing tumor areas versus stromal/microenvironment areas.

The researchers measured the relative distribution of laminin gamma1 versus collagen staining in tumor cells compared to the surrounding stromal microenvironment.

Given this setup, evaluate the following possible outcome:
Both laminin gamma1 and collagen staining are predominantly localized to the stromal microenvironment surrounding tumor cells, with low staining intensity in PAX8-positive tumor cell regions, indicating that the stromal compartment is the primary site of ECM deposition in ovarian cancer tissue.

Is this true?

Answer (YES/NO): NO